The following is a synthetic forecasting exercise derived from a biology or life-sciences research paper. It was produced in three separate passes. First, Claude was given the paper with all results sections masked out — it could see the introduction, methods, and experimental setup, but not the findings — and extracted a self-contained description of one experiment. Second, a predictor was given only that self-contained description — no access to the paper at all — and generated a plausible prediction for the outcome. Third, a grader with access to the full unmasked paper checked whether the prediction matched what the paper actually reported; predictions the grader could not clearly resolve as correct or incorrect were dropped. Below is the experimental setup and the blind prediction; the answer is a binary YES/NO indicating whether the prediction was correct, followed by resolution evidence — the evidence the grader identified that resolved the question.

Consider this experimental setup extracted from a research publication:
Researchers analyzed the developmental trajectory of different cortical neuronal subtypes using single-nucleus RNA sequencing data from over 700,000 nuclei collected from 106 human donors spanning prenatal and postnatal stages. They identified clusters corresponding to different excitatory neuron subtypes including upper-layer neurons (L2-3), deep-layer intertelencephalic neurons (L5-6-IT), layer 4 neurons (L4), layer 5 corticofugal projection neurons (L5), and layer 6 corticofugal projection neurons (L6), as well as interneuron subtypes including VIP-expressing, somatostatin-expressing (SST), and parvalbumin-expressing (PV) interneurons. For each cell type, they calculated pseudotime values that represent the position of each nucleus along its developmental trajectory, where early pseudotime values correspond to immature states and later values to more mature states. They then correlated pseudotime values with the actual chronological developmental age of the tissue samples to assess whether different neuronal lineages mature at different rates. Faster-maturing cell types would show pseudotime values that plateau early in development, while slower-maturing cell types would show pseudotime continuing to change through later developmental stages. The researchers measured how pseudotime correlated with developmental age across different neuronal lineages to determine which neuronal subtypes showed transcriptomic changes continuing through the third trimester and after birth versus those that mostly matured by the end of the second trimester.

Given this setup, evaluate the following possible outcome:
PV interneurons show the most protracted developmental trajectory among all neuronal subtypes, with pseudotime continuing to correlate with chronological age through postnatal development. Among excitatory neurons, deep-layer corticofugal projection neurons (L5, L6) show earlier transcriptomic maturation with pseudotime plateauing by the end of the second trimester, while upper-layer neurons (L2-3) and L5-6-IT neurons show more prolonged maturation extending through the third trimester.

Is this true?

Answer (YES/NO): NO